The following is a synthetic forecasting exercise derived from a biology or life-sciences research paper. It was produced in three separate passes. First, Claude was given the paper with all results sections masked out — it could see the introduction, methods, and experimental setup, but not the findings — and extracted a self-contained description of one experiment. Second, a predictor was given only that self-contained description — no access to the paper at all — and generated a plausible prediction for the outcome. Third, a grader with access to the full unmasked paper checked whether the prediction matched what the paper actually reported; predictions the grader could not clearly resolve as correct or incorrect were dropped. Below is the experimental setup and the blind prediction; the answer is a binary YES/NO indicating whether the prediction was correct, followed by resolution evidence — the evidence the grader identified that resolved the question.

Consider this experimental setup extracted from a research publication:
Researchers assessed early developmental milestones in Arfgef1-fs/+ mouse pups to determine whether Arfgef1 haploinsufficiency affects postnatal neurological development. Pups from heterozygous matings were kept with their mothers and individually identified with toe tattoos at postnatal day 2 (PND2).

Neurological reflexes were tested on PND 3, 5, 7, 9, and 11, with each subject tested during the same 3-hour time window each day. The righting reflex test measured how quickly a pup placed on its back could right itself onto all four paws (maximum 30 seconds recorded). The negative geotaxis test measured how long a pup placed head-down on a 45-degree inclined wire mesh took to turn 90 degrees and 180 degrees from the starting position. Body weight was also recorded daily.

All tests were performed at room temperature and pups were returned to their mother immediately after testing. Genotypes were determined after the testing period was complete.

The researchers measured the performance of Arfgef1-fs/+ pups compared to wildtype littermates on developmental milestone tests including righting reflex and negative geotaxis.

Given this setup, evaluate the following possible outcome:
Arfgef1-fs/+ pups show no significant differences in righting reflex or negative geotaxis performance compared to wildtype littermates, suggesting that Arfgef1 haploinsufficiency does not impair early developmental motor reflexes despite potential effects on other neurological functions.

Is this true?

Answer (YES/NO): NO